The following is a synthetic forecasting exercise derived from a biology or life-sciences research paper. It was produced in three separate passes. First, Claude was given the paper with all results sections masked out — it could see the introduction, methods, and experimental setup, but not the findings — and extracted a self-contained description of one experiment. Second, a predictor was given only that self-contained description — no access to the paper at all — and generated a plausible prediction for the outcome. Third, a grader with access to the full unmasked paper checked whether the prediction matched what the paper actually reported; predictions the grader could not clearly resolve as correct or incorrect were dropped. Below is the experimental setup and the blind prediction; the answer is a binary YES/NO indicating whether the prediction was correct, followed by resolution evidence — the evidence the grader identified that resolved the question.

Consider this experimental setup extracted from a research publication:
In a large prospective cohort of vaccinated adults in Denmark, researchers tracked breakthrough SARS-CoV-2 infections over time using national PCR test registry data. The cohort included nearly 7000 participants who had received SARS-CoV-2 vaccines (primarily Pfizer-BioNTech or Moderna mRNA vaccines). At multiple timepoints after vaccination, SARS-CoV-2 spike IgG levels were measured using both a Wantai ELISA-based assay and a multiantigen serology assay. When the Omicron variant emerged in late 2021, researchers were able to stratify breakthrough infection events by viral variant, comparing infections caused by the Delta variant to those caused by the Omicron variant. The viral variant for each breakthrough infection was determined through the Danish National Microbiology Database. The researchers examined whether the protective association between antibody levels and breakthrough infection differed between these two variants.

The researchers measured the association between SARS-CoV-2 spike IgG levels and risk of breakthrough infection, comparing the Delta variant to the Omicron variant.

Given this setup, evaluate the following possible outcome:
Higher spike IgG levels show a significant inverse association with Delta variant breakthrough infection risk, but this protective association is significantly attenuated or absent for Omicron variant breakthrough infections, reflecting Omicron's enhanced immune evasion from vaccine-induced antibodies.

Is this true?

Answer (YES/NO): YES